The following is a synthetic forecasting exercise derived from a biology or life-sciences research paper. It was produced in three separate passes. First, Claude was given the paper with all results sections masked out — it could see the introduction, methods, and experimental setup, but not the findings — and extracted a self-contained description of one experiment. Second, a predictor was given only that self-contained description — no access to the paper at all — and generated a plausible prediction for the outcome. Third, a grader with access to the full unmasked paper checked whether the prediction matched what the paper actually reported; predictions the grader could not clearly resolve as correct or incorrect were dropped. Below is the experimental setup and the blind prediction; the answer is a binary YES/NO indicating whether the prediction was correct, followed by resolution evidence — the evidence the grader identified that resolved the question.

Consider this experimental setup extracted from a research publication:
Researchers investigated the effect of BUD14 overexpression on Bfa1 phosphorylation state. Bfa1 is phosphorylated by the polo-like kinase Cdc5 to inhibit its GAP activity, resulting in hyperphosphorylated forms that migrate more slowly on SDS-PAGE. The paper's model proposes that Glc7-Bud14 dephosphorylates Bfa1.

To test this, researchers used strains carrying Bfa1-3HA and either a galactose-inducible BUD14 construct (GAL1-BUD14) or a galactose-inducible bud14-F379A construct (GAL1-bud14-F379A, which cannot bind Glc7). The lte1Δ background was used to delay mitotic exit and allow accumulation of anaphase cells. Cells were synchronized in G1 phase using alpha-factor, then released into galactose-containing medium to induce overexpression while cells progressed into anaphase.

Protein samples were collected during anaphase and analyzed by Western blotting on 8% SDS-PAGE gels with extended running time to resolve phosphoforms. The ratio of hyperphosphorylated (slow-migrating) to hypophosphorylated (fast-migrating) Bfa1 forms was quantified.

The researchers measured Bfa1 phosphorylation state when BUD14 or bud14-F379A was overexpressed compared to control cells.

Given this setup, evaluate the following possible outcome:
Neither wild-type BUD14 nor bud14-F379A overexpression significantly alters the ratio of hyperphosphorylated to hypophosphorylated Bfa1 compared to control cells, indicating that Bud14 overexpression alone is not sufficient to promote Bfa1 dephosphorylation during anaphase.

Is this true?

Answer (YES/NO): NO